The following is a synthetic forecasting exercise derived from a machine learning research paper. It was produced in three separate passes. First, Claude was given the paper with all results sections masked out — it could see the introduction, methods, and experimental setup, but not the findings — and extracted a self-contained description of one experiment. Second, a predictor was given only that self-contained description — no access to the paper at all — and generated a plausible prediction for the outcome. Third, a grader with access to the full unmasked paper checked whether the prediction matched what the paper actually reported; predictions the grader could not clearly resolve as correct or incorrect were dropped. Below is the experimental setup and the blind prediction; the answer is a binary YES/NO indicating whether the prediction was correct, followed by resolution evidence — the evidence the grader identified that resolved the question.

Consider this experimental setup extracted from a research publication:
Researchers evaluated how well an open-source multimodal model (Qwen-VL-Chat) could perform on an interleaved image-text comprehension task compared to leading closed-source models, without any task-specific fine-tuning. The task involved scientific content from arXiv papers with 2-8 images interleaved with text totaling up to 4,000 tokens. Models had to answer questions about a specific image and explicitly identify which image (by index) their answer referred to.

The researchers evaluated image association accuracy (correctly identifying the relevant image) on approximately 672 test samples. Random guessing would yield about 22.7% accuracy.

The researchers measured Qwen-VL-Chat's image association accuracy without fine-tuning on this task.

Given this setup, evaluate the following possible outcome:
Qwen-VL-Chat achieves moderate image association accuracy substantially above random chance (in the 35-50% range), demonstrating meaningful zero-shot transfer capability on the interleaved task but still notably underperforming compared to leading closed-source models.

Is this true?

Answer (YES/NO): NO